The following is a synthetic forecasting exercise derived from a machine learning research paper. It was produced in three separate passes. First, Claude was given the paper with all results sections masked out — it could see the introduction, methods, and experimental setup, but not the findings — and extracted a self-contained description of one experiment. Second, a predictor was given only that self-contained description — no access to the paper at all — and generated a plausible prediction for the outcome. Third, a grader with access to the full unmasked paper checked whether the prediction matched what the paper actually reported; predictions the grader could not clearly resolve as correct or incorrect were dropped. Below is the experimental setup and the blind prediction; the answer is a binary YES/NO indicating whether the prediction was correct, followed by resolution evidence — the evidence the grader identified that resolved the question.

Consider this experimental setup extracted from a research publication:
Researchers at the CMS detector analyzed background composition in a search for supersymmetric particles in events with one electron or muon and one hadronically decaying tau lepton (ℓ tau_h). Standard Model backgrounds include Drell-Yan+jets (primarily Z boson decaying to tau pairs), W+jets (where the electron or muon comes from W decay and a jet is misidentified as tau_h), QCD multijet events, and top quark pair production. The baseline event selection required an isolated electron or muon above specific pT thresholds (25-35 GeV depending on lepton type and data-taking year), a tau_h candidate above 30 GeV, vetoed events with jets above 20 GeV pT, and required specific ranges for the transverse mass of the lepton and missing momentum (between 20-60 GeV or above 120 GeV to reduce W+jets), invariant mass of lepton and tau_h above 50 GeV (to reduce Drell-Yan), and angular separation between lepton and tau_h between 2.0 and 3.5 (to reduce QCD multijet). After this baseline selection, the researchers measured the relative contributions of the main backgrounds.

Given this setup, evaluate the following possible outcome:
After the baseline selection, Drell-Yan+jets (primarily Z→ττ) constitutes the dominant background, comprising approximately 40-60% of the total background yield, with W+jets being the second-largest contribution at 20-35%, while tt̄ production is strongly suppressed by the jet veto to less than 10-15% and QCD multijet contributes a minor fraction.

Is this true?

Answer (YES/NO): NO